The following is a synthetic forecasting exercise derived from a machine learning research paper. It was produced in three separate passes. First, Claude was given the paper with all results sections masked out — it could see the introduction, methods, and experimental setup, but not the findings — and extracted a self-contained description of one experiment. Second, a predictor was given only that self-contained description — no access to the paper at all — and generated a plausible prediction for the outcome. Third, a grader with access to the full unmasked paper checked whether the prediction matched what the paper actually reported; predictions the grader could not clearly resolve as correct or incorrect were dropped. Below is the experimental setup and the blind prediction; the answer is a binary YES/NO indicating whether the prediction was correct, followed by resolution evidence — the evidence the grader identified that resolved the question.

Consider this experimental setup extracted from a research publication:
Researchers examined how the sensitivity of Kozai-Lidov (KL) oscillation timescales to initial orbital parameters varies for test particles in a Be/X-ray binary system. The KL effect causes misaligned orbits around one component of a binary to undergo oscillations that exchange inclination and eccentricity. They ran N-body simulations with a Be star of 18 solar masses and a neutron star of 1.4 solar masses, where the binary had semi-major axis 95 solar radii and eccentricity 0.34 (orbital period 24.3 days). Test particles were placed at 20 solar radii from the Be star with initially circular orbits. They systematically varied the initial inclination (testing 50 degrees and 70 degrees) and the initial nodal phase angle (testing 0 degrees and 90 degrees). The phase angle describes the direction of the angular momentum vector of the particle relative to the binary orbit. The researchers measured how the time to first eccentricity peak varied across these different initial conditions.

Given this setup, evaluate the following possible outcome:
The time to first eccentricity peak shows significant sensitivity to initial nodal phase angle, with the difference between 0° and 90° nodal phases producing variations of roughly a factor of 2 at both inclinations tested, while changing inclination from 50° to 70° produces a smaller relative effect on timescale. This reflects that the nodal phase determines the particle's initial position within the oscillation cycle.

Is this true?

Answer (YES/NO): NO